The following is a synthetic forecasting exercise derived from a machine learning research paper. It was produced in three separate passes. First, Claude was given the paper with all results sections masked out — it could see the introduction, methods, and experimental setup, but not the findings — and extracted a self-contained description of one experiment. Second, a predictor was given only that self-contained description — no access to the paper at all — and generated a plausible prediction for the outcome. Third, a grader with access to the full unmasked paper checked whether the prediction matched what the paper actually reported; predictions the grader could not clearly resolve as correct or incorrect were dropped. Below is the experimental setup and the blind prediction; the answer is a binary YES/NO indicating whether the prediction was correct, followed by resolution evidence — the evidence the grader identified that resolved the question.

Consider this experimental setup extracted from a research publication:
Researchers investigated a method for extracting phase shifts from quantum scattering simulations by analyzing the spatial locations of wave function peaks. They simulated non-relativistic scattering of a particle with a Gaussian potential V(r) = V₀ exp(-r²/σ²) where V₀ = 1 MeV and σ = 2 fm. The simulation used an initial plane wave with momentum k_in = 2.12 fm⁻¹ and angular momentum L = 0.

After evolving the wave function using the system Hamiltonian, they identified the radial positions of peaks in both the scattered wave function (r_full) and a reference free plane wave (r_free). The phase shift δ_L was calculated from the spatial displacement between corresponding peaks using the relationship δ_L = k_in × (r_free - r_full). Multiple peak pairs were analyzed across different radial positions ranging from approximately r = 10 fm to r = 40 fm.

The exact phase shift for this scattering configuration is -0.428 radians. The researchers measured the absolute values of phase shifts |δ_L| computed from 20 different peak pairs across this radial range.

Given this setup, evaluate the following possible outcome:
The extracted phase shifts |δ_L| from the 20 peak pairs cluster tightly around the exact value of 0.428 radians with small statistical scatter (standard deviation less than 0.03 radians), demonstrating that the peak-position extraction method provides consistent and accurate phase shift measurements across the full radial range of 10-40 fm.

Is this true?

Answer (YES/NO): NO